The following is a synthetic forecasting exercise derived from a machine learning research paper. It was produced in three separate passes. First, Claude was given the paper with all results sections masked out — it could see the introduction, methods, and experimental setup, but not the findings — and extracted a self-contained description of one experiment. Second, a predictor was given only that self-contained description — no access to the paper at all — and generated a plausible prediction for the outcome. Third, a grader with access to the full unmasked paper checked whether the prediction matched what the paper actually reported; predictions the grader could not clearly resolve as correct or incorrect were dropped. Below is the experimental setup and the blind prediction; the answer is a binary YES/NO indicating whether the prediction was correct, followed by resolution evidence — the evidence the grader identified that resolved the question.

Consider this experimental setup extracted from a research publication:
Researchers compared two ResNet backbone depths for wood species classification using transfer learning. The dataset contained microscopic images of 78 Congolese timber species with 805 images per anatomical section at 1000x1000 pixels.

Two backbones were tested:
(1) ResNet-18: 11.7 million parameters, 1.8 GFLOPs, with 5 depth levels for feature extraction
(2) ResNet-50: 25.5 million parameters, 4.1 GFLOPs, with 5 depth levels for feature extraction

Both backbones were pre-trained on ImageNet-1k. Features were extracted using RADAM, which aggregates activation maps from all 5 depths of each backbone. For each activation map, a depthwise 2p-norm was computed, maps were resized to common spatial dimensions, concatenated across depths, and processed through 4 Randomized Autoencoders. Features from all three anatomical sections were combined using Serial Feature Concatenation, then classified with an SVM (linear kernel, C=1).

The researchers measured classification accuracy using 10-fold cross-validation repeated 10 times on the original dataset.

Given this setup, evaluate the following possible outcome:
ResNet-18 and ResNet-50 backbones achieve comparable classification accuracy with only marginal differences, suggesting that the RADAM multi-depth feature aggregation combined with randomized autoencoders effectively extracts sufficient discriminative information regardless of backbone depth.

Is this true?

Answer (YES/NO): YES